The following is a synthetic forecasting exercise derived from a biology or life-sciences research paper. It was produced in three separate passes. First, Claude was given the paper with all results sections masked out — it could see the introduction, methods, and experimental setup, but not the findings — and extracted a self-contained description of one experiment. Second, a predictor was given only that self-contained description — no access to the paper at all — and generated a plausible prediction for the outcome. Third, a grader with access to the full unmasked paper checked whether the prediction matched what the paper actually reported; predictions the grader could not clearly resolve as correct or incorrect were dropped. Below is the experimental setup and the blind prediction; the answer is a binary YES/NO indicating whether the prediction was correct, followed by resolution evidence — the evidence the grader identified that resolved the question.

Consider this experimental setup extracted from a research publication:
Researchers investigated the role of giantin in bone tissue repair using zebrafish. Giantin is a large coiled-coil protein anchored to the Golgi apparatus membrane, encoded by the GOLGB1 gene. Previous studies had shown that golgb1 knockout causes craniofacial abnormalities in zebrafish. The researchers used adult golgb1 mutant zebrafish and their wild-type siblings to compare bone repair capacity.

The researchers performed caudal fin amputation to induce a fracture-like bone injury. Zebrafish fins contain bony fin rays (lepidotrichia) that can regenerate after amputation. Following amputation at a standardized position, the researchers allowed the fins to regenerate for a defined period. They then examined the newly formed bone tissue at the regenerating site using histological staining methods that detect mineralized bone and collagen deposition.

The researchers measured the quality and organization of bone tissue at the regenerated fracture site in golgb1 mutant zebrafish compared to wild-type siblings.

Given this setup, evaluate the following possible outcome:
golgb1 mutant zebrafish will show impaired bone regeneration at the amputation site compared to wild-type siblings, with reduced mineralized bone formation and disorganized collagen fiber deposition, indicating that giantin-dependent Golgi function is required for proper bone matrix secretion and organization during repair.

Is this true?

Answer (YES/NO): NO